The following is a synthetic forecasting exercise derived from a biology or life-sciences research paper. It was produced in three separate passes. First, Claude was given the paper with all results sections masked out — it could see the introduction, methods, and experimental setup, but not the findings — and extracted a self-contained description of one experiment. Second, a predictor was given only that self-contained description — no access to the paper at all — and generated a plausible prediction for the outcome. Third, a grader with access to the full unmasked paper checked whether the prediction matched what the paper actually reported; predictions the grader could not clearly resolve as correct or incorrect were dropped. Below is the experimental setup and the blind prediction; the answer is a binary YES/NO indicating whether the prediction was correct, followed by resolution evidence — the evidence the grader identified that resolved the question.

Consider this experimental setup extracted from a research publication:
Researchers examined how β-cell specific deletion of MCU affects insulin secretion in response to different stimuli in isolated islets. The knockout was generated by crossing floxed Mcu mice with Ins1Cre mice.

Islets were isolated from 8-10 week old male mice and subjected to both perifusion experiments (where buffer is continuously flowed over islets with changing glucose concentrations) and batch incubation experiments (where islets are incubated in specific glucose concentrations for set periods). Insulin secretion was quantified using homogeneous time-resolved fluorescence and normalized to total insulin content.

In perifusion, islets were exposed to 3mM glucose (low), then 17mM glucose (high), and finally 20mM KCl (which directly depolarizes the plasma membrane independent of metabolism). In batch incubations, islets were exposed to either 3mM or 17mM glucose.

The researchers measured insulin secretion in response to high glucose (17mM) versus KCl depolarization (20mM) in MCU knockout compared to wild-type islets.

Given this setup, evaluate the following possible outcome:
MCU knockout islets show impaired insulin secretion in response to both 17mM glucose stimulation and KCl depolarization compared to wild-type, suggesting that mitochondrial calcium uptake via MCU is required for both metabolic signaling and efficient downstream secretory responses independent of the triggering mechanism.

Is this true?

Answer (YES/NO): NO